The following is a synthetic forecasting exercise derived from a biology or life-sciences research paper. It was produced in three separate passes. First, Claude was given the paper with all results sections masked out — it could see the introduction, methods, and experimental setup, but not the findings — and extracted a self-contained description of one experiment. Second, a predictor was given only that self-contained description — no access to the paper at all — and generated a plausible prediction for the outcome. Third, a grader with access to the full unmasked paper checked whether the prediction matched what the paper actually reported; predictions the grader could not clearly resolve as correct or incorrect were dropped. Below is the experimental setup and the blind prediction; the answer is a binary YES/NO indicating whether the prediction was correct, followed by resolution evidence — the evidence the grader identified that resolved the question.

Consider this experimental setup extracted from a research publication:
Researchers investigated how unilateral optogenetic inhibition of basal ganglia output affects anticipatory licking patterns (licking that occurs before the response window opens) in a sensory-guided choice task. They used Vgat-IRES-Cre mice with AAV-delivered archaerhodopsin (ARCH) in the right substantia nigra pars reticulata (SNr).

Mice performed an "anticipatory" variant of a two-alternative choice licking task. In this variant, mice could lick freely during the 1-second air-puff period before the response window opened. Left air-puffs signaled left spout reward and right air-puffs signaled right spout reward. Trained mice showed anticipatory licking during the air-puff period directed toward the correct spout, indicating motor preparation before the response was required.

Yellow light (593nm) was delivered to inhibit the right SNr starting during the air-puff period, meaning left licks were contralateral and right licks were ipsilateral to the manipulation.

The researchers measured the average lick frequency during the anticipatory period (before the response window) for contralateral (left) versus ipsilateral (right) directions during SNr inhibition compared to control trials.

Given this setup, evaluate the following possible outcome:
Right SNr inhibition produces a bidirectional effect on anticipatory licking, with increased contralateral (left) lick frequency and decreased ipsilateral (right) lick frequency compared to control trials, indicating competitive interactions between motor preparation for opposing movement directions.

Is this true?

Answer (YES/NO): NO